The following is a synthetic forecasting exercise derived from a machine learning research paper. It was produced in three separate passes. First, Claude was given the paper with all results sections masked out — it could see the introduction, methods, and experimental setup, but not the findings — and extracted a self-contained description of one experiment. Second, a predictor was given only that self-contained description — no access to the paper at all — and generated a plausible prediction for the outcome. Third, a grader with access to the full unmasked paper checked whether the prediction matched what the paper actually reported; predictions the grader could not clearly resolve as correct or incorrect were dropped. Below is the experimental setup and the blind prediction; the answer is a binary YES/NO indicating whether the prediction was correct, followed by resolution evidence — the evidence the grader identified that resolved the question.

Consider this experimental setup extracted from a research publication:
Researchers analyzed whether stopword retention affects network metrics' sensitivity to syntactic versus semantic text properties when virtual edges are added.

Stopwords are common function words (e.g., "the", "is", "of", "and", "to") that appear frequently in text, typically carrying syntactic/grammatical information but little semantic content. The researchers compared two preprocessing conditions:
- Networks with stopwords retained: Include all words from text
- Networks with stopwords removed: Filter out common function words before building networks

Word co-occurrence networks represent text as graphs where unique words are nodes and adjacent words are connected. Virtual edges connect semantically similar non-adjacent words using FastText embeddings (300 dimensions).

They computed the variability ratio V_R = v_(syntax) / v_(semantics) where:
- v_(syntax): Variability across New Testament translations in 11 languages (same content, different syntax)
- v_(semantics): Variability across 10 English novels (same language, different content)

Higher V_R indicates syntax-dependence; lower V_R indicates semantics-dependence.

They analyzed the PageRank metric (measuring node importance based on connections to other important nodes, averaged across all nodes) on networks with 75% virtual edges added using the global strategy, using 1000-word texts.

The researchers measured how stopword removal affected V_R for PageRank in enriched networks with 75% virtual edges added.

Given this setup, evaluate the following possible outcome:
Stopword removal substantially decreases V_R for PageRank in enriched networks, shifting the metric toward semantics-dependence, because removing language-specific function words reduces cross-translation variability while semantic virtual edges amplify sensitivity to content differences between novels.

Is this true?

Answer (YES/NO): NO